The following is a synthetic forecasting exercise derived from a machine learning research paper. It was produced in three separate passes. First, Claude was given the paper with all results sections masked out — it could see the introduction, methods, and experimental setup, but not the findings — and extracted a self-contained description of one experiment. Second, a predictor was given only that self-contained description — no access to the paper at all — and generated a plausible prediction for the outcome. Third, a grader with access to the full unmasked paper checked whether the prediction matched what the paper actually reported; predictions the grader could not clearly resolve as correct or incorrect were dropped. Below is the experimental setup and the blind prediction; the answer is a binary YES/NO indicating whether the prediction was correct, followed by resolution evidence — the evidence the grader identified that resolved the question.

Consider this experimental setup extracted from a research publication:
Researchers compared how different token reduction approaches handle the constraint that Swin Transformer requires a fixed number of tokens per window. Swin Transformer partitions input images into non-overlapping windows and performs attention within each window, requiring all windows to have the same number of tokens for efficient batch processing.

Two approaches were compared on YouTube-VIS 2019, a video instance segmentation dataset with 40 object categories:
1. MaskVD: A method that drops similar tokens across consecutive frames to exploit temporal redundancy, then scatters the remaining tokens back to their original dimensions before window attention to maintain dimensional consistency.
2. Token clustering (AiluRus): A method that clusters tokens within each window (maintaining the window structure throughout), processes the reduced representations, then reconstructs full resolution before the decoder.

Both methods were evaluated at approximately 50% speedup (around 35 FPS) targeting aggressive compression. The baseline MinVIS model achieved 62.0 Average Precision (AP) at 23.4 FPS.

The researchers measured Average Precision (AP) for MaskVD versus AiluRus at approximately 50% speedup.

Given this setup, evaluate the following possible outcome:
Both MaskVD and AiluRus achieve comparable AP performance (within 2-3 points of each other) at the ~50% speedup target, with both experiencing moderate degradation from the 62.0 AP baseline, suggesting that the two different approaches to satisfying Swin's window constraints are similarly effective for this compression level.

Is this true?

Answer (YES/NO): NO